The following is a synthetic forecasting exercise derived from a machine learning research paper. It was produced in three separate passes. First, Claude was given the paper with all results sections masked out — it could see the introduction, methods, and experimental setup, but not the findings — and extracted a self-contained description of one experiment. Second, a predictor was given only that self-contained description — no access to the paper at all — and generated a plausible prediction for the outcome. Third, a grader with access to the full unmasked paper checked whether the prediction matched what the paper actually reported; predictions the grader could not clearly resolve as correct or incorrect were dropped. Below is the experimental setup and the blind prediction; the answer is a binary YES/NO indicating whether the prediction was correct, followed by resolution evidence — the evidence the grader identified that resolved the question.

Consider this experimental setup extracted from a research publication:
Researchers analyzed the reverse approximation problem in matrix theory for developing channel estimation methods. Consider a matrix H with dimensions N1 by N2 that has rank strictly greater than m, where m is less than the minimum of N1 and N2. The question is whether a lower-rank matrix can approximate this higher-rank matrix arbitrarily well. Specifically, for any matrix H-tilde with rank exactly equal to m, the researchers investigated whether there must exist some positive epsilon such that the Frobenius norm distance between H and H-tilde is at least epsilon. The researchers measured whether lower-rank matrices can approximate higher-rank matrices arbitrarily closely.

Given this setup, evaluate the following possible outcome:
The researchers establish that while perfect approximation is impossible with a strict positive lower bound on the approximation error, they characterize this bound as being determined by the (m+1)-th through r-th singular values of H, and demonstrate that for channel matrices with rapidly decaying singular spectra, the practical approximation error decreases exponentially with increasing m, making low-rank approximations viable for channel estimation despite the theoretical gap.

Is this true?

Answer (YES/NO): NO